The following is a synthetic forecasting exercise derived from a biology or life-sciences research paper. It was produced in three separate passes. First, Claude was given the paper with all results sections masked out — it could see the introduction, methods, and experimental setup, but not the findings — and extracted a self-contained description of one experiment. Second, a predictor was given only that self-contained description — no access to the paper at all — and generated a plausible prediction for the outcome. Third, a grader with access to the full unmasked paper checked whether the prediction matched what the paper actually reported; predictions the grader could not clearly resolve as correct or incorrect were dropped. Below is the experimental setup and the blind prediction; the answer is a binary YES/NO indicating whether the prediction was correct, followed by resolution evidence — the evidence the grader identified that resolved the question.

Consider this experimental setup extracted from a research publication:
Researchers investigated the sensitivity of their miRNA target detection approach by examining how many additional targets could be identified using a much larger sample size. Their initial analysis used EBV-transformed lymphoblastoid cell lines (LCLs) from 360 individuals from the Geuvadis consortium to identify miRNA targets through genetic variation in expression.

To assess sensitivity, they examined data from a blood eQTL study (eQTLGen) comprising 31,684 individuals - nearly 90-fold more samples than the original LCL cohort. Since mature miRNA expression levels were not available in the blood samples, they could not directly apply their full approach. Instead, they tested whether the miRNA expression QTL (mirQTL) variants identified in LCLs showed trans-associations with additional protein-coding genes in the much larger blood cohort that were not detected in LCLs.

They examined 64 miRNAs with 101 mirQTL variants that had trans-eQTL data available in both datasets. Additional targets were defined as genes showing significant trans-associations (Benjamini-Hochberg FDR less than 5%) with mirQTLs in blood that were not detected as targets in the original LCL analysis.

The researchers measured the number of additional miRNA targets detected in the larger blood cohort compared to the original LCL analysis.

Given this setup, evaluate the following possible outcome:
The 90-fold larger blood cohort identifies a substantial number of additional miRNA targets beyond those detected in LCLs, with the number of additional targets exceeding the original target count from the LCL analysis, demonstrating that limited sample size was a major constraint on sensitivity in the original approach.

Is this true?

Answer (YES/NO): NO